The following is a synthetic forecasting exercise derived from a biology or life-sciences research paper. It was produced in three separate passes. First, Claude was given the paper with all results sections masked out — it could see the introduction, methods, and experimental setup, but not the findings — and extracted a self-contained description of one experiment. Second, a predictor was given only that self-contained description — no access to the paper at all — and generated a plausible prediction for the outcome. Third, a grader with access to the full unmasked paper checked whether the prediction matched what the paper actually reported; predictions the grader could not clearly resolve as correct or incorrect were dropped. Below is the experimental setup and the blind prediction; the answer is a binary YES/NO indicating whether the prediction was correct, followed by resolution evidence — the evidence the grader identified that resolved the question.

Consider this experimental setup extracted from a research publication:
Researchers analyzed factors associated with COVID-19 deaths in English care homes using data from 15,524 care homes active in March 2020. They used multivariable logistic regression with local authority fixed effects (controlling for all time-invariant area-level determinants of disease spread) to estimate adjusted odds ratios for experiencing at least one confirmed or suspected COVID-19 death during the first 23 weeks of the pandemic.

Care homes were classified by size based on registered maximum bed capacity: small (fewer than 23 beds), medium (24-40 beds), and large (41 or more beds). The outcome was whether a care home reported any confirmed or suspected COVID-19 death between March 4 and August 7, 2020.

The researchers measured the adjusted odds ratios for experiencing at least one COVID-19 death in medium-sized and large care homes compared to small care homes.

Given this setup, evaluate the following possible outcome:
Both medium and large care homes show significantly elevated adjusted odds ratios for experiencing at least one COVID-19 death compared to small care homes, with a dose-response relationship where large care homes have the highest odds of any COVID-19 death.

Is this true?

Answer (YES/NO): YES